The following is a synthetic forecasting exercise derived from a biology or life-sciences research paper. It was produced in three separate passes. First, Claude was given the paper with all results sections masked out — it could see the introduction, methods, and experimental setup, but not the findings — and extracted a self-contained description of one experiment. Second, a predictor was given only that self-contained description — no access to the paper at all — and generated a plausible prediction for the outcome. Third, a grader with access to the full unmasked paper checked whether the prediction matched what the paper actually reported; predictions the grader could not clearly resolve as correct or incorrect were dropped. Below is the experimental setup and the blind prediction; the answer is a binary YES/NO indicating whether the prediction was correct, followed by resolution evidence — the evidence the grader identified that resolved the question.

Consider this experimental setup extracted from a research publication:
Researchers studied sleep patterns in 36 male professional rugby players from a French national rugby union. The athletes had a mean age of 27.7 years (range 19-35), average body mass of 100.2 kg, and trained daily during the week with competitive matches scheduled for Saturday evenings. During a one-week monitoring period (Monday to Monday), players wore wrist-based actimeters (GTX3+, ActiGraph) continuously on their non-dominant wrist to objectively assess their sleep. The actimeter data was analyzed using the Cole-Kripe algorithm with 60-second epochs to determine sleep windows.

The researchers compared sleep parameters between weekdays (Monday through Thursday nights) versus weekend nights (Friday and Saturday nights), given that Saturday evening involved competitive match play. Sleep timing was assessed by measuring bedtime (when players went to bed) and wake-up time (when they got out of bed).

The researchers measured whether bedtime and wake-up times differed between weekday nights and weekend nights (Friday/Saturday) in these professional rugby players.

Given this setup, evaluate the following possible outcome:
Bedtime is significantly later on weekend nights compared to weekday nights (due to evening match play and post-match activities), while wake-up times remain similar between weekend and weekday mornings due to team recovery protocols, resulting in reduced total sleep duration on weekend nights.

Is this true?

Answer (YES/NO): NO